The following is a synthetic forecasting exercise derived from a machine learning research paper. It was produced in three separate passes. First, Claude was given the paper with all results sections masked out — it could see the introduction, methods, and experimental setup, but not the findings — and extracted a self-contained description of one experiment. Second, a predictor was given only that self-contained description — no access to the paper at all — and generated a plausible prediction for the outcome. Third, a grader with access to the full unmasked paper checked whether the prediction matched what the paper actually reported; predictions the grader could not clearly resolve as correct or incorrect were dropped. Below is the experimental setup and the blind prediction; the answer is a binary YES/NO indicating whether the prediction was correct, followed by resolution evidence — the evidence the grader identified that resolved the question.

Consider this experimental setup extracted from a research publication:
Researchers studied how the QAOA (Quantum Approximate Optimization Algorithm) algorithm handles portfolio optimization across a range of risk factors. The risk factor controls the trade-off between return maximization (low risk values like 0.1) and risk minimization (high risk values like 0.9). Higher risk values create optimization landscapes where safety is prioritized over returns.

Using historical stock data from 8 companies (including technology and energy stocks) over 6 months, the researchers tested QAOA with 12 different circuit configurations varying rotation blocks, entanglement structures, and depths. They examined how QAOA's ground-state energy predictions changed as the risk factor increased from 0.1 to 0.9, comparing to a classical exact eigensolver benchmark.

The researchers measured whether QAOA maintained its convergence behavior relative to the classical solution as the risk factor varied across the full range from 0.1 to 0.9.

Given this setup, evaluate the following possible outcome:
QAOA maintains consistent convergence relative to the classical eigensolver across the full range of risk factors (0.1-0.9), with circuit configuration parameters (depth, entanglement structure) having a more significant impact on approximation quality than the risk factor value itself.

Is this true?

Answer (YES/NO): NO